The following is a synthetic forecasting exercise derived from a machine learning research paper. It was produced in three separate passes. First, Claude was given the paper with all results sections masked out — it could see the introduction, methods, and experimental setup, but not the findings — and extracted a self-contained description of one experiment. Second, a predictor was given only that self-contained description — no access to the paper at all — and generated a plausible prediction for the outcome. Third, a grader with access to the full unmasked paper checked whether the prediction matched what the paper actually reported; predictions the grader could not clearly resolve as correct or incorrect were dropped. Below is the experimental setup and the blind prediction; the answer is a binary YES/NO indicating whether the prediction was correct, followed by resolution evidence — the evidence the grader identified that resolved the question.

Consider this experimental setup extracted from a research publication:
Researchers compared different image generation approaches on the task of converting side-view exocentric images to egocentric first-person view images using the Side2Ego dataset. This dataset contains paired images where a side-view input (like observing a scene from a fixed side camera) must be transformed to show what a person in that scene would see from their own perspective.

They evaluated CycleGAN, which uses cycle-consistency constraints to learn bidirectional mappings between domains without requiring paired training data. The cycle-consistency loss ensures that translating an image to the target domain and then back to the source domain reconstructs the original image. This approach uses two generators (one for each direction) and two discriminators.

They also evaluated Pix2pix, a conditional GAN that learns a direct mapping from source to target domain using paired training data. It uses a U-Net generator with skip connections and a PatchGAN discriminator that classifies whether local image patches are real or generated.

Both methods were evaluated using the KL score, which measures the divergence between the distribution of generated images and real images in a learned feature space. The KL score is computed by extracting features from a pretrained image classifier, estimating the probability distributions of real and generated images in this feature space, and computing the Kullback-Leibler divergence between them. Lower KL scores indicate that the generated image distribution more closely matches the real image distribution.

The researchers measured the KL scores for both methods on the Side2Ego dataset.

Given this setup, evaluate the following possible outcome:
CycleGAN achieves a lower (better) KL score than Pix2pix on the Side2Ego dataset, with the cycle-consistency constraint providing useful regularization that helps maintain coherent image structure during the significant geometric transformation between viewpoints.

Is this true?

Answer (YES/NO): YES